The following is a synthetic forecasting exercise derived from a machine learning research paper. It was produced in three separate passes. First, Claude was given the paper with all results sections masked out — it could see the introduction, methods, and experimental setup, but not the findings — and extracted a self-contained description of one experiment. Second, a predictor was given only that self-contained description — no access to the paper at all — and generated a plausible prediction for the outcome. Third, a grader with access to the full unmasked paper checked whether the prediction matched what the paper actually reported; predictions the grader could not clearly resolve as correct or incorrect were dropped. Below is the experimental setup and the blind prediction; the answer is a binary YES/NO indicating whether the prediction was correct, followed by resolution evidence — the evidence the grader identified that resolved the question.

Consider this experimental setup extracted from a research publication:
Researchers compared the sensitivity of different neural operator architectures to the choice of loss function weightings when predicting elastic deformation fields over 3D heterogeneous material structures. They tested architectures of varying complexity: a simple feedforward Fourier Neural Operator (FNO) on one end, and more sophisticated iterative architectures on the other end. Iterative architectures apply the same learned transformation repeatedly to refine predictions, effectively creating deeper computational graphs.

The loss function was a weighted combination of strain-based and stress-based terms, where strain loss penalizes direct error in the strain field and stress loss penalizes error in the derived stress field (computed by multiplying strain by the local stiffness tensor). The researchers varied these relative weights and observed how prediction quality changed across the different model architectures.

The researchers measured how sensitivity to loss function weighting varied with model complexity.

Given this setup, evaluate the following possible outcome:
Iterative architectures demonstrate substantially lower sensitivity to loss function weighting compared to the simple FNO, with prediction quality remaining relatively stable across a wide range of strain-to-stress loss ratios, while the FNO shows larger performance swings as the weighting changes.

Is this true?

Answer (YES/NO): YES